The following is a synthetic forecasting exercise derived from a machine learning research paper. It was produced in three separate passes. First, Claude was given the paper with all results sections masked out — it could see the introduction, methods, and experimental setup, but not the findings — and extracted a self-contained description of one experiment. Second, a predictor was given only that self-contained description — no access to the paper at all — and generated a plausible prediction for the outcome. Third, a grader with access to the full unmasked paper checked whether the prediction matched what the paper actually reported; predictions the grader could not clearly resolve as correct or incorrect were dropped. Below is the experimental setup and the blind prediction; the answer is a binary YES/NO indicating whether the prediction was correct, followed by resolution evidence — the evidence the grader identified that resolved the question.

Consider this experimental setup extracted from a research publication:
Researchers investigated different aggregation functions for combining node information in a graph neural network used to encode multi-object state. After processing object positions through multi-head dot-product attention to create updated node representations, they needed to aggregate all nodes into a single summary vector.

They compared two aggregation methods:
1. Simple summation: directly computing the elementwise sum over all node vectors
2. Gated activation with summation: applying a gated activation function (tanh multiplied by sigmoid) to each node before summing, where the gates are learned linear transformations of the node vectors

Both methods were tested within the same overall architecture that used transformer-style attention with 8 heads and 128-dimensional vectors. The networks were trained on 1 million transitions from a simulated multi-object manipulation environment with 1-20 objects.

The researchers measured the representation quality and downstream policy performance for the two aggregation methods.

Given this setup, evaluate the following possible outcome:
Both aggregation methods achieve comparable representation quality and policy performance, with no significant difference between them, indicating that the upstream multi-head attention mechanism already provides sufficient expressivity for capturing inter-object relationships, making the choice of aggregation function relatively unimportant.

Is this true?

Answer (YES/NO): NO